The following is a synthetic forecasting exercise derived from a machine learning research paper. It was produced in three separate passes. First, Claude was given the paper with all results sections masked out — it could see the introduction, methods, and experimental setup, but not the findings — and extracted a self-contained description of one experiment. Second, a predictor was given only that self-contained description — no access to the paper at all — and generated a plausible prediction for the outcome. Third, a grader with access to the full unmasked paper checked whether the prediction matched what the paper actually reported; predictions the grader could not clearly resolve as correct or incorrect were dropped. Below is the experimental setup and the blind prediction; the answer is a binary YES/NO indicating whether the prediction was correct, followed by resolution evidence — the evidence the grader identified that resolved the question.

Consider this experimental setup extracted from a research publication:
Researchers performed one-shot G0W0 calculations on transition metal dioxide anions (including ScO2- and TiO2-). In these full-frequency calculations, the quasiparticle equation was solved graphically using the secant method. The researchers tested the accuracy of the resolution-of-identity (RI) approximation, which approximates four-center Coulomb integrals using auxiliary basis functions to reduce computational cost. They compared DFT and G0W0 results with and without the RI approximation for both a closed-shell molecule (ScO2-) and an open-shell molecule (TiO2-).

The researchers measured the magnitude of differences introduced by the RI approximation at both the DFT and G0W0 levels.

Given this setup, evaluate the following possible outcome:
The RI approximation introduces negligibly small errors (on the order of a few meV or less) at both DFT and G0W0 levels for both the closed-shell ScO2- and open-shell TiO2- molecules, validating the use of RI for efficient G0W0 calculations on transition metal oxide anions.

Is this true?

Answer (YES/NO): NO